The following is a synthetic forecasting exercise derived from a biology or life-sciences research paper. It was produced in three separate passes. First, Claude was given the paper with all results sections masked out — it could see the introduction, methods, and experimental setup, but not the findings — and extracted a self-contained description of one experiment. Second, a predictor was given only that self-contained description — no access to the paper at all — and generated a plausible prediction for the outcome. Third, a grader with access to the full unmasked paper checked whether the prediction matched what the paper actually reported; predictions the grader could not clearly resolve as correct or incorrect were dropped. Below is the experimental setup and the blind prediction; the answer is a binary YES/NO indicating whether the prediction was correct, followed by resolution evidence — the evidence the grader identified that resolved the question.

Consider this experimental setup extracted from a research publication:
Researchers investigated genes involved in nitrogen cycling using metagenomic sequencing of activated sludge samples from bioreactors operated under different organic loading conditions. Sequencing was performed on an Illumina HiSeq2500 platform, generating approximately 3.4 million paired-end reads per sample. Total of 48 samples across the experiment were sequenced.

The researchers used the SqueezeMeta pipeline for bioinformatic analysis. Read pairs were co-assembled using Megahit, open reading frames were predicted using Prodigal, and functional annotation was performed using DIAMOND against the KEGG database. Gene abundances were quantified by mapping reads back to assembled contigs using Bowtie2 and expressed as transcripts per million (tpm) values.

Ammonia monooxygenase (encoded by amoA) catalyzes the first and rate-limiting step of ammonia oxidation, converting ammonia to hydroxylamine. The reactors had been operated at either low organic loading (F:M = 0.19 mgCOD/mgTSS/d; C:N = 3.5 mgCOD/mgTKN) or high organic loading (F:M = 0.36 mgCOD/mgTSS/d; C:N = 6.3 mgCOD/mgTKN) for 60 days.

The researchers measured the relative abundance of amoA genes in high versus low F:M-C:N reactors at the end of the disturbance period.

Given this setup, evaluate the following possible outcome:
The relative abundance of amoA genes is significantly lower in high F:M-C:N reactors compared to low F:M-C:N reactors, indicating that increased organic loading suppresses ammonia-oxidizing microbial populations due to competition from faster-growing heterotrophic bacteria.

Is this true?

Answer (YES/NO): YES